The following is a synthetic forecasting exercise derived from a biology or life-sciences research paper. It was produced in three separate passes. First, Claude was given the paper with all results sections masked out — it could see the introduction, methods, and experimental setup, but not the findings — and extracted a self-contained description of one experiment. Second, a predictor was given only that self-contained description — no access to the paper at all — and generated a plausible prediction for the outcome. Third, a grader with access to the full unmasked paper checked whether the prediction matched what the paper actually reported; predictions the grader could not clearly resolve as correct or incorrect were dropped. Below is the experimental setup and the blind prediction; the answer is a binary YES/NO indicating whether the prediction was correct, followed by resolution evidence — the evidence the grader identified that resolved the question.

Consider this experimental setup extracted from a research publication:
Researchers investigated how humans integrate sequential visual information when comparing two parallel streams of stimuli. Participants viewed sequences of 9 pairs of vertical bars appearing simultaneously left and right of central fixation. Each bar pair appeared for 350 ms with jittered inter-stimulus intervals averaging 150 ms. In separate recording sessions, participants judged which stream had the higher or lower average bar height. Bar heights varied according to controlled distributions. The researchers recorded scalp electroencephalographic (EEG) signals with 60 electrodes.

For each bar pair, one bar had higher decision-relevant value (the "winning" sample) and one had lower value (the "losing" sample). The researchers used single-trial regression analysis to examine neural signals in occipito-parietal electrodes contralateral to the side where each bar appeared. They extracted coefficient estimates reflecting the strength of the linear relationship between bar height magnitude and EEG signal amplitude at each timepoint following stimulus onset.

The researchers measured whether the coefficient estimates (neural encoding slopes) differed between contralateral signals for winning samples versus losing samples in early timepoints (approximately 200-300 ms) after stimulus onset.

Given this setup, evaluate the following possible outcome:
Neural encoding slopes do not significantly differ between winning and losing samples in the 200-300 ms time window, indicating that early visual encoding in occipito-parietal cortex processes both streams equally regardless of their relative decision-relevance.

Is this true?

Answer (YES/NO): NO